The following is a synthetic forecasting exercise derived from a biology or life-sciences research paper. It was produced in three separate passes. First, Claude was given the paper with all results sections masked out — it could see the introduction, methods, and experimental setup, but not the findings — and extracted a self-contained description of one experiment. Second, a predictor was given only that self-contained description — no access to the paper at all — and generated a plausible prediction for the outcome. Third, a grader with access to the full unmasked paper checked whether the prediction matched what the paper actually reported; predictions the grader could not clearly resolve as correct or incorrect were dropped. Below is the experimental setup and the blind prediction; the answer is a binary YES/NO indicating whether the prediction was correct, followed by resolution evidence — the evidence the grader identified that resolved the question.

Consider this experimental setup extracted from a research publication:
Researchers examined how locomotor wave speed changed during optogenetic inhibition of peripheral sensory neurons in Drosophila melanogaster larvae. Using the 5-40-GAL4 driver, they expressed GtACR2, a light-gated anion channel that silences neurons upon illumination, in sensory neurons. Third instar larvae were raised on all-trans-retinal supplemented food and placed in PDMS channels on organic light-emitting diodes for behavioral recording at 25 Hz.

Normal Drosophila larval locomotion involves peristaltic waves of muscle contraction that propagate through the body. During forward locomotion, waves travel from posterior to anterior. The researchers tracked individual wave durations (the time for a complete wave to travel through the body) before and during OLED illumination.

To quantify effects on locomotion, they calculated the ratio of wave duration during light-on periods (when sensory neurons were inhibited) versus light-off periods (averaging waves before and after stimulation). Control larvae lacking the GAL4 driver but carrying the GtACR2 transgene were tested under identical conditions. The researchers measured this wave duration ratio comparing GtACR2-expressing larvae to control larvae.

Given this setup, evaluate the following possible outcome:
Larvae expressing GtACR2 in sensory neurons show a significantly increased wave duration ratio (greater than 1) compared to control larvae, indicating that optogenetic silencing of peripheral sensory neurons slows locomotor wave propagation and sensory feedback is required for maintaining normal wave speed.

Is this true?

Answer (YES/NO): YES